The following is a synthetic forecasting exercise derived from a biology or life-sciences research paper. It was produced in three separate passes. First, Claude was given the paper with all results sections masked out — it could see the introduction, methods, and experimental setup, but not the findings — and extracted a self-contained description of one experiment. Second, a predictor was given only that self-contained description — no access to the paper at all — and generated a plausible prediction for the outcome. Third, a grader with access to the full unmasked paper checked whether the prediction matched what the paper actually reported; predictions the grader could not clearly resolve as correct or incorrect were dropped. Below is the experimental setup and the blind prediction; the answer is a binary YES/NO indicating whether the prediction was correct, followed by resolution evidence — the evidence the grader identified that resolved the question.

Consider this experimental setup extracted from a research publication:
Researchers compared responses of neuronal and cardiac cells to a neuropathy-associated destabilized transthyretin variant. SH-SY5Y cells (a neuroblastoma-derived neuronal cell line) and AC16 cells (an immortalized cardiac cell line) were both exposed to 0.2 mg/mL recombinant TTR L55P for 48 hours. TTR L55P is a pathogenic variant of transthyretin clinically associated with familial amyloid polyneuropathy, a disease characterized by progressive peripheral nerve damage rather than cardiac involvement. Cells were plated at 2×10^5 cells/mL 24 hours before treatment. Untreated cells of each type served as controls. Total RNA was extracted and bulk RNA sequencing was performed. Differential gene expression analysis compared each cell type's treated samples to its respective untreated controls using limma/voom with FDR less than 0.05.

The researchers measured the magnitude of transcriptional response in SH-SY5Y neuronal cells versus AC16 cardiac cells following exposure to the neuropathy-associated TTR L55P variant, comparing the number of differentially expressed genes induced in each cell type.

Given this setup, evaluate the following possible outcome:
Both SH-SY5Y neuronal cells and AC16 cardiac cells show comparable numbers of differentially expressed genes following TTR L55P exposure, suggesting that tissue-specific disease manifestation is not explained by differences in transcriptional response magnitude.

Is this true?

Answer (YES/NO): NO